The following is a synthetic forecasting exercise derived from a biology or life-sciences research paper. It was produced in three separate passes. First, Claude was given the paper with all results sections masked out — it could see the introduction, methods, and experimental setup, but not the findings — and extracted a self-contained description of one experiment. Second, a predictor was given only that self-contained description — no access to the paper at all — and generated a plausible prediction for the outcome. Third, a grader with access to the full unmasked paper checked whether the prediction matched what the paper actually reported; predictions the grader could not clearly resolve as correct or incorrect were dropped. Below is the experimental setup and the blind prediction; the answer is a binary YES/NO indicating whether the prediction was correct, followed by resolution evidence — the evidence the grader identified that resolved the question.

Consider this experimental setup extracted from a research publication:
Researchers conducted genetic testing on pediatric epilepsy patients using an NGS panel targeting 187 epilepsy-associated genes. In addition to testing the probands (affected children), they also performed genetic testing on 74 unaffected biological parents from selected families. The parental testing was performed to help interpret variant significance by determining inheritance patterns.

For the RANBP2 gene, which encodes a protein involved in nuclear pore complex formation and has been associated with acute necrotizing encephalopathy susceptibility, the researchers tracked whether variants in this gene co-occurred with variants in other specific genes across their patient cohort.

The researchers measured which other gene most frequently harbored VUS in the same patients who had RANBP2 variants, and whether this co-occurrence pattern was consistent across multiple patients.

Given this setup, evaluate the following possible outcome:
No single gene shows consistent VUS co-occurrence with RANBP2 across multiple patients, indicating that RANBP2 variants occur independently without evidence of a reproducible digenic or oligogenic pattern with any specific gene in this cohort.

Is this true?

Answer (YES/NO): NO